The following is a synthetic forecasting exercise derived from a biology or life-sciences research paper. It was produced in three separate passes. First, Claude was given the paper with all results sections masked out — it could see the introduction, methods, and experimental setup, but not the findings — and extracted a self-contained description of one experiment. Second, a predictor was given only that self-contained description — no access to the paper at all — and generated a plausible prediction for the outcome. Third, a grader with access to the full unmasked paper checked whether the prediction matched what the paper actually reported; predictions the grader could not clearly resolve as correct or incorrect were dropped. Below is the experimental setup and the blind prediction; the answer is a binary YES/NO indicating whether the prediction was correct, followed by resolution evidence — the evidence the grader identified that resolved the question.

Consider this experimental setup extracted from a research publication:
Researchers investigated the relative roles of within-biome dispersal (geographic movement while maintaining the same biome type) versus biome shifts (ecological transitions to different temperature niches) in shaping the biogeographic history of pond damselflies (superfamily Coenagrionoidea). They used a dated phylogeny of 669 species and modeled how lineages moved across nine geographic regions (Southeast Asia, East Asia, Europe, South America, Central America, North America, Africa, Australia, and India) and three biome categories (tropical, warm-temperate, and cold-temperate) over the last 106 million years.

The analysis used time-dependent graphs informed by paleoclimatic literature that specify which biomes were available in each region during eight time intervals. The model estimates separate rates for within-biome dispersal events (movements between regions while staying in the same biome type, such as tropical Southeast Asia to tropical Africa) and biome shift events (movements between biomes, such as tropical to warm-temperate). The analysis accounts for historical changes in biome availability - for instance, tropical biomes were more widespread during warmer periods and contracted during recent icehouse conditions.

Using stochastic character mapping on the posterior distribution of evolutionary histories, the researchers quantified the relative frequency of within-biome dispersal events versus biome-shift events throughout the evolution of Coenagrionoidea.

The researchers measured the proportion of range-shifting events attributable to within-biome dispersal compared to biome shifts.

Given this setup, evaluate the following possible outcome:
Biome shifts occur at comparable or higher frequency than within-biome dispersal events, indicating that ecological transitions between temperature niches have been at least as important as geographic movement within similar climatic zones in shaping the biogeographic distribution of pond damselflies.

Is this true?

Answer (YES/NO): NO